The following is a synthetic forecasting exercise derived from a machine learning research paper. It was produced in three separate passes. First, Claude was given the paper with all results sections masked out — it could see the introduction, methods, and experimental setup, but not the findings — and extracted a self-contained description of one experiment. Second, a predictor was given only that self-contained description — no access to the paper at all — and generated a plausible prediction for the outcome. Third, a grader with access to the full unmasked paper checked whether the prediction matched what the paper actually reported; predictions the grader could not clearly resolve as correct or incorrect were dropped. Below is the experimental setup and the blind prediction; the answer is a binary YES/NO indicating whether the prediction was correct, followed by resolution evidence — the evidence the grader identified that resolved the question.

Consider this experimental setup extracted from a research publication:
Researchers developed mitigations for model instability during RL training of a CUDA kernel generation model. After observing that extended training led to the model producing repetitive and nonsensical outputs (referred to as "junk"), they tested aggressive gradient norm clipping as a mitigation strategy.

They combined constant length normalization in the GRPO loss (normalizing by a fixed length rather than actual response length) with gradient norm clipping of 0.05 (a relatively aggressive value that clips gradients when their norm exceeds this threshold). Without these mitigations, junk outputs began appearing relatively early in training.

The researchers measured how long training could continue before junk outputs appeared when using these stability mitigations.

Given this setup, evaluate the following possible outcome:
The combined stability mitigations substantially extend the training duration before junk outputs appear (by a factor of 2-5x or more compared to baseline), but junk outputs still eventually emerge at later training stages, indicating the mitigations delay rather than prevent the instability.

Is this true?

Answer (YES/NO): NO